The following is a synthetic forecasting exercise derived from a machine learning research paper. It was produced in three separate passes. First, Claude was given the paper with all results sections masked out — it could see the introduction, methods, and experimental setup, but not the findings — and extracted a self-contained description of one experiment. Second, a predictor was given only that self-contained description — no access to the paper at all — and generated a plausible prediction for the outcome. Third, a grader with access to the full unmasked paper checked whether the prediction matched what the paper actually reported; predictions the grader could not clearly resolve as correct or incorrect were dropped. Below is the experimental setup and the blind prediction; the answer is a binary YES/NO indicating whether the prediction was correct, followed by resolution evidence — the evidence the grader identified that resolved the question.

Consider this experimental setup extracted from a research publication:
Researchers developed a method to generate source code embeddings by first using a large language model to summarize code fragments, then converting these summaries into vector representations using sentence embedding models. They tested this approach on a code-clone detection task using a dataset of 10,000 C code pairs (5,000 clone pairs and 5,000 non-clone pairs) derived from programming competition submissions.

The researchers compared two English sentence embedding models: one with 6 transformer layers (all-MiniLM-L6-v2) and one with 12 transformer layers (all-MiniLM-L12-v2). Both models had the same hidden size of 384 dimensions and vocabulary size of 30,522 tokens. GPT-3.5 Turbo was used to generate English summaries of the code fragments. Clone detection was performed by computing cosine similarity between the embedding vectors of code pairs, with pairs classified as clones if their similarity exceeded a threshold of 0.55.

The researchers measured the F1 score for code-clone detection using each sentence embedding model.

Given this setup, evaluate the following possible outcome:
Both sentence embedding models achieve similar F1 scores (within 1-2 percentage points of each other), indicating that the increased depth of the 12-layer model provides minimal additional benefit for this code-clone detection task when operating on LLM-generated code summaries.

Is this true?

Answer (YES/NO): NO